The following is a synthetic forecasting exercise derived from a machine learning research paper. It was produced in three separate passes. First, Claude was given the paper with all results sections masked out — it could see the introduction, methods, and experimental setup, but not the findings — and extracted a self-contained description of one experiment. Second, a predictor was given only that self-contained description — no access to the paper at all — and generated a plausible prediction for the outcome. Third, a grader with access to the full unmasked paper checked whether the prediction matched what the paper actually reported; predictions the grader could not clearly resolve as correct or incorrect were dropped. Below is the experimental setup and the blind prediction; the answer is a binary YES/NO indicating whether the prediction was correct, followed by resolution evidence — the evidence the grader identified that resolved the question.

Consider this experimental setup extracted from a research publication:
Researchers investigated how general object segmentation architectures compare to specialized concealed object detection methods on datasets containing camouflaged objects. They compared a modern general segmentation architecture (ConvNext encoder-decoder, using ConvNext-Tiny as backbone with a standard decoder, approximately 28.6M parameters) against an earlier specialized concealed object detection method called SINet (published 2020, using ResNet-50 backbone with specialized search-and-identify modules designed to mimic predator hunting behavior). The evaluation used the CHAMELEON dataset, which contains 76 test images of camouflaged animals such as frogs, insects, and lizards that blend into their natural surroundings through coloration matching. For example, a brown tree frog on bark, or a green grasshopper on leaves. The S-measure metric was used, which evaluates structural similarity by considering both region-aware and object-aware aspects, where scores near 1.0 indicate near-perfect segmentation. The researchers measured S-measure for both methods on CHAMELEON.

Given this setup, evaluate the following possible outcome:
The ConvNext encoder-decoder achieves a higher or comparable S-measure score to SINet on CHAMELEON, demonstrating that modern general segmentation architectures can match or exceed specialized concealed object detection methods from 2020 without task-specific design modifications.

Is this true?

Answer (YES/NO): NO